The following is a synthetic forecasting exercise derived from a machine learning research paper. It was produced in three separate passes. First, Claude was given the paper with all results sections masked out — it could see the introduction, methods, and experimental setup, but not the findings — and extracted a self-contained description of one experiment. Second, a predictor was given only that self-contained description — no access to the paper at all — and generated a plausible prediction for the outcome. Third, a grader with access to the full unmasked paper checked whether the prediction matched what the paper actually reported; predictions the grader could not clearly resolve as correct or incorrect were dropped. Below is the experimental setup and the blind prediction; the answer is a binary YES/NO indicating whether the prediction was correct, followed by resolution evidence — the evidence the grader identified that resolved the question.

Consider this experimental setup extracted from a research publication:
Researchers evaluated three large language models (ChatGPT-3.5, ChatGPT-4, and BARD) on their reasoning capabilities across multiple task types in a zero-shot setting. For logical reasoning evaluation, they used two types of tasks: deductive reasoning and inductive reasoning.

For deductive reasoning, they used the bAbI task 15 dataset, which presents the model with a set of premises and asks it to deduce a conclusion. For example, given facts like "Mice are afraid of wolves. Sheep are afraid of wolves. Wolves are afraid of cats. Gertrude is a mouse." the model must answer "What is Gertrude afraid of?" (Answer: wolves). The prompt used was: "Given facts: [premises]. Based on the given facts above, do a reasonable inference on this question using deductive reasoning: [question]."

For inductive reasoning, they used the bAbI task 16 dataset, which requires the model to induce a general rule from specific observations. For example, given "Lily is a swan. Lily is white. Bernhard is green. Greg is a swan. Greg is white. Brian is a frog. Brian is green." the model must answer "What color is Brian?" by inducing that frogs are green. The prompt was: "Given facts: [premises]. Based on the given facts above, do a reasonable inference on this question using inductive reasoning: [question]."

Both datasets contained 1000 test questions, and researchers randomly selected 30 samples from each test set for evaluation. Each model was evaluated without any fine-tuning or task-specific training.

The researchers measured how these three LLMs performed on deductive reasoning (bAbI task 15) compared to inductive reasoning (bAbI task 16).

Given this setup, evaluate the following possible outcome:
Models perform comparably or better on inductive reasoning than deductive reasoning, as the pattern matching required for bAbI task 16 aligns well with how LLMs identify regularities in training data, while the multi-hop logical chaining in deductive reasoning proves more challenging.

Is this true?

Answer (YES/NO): NO